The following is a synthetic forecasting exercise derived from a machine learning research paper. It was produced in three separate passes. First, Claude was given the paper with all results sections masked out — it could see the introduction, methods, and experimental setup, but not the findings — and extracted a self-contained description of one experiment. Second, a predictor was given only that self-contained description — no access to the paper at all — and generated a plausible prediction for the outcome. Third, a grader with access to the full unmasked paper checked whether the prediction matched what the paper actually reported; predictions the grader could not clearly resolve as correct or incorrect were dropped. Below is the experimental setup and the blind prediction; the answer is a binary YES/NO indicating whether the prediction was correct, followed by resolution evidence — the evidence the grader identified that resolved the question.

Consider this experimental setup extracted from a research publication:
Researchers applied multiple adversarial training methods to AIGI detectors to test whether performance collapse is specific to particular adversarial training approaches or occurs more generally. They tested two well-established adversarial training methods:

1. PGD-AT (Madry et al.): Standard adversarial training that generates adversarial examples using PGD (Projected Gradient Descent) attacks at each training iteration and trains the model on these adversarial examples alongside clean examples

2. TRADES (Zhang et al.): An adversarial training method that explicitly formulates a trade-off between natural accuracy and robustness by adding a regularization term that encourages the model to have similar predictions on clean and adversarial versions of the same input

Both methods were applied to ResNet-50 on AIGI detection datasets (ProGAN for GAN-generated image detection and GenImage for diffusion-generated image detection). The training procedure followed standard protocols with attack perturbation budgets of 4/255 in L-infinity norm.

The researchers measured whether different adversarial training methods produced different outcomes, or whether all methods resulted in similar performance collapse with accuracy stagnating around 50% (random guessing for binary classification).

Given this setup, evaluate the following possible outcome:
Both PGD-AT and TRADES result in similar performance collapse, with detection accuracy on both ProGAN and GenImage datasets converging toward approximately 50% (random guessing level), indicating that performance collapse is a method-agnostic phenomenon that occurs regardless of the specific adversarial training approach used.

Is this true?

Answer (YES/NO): YES